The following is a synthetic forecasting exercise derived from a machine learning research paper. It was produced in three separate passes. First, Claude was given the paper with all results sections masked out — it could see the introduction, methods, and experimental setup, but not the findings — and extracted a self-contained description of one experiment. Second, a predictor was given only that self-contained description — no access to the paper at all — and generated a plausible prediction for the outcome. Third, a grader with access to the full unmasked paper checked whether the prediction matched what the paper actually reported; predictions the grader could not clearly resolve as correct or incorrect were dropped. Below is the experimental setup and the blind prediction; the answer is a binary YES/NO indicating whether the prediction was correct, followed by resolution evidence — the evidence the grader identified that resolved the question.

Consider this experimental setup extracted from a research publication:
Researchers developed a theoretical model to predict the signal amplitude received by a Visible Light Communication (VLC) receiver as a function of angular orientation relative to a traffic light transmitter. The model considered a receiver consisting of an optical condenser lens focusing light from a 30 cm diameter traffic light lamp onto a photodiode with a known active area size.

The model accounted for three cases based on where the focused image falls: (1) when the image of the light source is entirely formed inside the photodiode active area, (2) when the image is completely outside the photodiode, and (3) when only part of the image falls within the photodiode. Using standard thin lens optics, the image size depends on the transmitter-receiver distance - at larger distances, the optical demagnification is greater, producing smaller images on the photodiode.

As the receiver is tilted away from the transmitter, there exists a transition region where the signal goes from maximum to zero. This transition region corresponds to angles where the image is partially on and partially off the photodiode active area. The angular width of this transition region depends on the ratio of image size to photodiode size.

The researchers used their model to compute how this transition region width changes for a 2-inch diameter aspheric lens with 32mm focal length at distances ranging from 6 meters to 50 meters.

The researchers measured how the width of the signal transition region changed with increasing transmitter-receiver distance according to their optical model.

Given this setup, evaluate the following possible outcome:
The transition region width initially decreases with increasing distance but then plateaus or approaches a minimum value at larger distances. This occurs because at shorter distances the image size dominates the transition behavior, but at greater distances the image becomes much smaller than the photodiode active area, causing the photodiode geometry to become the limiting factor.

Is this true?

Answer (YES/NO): NO